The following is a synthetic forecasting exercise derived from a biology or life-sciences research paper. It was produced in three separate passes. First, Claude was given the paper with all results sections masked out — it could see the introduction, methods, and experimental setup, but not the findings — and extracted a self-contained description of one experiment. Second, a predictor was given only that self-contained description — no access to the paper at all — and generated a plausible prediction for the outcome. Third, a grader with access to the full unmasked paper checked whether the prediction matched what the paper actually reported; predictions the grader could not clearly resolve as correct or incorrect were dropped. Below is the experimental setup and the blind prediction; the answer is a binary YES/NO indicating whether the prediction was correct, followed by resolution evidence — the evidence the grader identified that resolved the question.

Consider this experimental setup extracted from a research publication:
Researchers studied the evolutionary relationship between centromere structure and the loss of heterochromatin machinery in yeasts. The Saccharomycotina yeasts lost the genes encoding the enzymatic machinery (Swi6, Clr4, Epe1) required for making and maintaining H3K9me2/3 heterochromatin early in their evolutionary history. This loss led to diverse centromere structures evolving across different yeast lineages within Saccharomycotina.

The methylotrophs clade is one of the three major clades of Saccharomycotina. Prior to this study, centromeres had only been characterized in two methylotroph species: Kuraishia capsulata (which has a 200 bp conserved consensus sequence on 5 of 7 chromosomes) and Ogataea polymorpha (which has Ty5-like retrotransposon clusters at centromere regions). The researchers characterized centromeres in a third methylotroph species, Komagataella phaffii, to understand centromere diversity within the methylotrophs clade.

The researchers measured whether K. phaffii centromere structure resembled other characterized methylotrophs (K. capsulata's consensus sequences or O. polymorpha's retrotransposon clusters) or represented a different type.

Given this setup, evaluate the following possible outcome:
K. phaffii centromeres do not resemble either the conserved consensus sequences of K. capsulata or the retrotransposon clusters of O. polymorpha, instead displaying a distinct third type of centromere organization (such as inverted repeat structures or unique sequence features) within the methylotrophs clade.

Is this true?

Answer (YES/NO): YES